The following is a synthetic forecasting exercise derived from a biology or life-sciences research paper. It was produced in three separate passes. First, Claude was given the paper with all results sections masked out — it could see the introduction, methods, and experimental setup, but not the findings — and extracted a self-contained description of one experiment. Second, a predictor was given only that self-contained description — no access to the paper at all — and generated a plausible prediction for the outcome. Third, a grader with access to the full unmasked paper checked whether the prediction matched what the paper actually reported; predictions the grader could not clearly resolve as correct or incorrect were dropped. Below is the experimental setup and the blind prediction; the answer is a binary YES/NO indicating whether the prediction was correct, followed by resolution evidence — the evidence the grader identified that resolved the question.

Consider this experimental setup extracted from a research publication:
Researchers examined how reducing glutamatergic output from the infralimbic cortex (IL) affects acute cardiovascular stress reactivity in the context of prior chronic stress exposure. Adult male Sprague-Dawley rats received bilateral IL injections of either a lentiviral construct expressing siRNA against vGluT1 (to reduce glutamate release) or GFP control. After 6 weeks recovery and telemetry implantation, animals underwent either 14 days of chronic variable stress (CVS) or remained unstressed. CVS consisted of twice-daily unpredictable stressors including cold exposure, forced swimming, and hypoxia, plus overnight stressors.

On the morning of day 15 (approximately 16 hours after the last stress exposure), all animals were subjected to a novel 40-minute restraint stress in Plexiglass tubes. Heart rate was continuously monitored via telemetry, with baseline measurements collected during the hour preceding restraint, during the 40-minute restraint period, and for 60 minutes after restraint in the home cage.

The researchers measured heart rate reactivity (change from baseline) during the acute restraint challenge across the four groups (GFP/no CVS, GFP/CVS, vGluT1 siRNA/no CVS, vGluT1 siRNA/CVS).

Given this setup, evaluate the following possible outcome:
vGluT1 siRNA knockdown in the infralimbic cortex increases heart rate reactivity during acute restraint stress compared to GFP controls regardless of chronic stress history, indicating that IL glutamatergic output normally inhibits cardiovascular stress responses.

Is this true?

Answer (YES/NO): YES